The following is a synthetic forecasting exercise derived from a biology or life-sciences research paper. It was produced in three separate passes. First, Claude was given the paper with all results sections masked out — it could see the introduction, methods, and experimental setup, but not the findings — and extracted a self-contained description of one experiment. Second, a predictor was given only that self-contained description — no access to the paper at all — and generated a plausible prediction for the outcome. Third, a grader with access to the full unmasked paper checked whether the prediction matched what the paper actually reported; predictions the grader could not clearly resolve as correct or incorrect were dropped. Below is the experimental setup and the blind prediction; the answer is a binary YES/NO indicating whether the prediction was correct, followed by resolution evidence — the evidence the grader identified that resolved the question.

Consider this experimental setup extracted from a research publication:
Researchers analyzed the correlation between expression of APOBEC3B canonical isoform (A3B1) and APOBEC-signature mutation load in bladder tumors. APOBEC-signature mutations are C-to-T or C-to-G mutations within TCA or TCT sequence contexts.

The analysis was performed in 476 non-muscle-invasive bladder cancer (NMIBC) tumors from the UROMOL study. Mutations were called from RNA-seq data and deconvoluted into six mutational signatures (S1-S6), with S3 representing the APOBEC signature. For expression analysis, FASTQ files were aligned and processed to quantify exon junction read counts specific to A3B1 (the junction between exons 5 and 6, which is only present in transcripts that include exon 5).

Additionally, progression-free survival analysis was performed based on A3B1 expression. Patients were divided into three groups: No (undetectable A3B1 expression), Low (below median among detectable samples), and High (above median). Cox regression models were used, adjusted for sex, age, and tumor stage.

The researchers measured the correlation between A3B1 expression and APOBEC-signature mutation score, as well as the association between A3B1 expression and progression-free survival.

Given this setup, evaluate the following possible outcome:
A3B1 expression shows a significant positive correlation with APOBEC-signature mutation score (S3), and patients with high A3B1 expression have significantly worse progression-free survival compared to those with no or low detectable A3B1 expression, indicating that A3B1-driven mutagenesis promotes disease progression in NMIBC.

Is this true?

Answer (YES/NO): YES